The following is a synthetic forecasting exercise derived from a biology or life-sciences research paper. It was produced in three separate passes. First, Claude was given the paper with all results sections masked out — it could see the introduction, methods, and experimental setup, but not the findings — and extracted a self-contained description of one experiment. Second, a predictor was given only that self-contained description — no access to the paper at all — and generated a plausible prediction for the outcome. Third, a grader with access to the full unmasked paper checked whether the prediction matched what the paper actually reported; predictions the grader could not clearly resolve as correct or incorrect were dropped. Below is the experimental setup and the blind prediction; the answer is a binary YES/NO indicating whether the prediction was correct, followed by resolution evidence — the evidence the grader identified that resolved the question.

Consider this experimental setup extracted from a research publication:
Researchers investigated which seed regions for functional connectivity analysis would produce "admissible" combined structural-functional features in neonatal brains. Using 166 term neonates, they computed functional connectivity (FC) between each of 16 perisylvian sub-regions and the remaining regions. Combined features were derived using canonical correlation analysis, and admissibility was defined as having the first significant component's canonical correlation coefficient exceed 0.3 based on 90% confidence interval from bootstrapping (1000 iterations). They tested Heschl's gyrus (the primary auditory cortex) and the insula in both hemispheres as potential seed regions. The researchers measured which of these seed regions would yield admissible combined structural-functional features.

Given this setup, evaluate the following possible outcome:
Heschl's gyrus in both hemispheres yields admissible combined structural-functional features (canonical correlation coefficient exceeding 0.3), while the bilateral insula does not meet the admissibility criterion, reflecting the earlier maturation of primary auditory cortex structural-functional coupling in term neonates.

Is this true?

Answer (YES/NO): NO